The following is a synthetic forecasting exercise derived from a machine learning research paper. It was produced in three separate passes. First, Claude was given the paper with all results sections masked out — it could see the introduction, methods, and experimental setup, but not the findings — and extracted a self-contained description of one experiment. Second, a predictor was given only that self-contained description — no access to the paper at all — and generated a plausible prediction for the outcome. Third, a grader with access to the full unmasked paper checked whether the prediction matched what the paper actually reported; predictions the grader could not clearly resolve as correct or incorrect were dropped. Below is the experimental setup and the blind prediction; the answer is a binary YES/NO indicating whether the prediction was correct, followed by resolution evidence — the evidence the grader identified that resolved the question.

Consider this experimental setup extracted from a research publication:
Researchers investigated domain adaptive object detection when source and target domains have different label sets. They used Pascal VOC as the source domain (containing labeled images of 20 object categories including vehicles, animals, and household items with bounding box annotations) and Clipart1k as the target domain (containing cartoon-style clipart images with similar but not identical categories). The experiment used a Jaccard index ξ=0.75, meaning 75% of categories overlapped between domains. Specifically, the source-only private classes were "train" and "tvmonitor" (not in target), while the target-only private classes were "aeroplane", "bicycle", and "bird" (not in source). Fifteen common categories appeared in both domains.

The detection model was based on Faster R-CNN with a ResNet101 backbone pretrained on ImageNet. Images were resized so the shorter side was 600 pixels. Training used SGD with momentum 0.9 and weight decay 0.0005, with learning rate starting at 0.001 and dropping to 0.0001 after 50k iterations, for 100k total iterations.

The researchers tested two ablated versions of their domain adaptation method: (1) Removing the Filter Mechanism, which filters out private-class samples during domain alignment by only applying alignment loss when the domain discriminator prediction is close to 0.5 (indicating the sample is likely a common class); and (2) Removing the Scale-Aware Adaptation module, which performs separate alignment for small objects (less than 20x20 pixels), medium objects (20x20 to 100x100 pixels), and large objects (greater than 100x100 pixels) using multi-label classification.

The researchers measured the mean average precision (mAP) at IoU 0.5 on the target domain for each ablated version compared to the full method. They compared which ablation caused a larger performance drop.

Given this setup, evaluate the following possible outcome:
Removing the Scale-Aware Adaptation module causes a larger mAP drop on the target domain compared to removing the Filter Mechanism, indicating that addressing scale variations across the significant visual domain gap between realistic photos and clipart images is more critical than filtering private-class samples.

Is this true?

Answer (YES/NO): YES